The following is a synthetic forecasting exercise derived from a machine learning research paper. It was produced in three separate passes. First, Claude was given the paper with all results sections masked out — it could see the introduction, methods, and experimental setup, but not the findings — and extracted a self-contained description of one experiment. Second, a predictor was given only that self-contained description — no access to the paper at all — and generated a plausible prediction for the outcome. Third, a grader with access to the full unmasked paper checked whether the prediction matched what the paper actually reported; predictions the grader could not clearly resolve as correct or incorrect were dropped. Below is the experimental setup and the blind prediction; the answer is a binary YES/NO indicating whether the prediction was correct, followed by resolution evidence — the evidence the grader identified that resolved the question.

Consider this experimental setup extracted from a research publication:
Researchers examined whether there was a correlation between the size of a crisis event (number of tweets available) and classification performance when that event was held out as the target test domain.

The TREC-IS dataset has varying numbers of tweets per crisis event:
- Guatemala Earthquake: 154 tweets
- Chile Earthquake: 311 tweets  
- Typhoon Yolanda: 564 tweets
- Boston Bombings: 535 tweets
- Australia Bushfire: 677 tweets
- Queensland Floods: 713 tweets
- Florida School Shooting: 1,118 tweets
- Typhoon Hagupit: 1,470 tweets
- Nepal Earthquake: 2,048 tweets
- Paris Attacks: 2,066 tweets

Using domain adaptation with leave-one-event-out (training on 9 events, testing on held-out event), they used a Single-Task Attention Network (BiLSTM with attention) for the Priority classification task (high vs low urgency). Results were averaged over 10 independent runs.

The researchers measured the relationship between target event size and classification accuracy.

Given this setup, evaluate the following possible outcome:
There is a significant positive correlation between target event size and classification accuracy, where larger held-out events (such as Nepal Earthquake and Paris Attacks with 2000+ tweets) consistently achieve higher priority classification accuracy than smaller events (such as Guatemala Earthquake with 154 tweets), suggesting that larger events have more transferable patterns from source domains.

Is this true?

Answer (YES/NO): NO